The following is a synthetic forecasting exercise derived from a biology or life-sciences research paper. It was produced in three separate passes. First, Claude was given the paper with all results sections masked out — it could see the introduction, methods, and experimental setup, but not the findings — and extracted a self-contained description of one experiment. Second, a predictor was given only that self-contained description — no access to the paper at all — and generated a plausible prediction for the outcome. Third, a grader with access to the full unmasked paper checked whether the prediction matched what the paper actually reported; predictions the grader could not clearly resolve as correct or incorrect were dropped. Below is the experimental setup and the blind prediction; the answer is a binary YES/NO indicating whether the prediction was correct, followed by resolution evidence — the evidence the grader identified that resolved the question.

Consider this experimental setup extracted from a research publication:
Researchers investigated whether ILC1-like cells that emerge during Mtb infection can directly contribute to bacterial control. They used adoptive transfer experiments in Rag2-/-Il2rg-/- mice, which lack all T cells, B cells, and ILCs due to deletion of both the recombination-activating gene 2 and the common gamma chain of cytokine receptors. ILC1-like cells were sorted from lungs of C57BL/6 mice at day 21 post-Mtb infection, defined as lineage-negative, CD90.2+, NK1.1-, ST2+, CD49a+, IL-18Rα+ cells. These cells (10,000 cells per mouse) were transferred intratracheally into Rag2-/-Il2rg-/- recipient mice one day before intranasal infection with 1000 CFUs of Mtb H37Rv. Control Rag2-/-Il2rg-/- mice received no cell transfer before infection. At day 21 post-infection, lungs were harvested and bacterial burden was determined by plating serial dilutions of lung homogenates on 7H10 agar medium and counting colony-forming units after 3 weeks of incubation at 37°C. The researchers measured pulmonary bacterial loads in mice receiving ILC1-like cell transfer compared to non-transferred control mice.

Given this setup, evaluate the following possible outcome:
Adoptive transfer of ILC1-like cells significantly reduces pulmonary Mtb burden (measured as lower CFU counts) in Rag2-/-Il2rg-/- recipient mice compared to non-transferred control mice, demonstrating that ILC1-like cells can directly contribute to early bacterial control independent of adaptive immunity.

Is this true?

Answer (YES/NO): YES